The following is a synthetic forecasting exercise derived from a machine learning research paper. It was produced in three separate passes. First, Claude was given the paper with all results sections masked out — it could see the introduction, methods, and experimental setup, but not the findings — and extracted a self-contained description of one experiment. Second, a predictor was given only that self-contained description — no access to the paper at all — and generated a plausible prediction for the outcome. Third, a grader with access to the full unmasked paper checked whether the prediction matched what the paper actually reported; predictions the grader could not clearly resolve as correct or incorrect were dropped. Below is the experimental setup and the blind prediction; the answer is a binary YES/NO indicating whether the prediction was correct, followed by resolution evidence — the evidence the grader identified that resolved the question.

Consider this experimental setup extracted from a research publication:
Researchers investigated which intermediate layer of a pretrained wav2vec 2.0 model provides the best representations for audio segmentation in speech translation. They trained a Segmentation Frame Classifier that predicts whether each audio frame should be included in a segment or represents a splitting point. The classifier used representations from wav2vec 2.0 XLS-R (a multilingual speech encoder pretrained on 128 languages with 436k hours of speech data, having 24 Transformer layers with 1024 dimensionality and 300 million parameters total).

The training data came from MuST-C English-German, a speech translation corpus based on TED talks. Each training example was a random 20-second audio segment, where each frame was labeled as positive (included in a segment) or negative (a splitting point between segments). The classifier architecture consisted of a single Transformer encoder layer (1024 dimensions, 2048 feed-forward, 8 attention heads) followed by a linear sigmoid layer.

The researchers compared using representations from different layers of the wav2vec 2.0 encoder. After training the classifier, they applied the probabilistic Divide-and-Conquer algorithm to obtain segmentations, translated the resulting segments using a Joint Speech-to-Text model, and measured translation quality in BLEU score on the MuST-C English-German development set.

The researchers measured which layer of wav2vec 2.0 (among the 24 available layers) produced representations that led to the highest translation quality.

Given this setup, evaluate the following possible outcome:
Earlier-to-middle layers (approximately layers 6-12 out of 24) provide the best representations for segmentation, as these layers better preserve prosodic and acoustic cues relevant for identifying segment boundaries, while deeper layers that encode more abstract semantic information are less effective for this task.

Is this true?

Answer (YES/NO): NO